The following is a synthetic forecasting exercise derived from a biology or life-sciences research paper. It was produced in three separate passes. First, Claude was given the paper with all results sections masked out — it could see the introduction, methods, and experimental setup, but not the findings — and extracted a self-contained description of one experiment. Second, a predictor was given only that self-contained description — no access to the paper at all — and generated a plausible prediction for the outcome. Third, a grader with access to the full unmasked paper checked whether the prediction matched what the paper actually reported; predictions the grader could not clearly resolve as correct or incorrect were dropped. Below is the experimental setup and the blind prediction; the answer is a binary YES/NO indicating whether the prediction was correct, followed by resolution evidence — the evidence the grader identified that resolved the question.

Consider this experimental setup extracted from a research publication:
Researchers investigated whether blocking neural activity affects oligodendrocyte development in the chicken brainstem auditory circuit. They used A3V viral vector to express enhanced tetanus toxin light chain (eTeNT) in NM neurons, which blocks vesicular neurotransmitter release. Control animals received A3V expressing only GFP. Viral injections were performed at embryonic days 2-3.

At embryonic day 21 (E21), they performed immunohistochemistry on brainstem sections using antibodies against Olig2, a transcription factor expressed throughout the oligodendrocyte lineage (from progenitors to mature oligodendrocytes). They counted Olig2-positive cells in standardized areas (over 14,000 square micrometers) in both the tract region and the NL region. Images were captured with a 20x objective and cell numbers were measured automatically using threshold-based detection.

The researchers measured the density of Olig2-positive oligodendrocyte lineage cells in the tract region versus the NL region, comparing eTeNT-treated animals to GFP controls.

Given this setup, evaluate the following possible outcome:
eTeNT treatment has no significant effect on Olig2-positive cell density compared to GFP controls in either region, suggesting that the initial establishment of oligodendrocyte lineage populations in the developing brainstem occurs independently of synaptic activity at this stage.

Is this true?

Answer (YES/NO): NO